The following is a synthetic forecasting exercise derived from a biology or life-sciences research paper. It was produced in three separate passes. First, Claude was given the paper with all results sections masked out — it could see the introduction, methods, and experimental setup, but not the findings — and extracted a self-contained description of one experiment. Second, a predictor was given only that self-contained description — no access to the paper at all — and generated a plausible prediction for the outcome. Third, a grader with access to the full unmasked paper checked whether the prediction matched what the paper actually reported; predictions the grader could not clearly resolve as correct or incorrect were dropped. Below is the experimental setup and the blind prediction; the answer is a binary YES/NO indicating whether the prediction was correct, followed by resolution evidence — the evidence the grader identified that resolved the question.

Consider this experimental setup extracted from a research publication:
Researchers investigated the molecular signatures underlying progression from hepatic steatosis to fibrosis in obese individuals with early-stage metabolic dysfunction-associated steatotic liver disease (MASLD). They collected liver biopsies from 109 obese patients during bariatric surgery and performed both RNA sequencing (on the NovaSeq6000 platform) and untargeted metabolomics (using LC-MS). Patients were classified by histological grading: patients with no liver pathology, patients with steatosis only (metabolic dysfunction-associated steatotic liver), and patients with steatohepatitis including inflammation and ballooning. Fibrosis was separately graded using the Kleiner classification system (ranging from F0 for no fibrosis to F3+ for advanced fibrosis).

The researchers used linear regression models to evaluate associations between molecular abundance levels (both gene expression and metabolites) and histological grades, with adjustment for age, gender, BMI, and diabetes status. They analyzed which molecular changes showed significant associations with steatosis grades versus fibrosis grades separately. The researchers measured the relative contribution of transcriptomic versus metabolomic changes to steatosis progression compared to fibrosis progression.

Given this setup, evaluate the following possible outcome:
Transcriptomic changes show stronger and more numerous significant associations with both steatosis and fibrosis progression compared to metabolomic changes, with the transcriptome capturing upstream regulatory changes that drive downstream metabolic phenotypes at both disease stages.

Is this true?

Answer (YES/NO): NO